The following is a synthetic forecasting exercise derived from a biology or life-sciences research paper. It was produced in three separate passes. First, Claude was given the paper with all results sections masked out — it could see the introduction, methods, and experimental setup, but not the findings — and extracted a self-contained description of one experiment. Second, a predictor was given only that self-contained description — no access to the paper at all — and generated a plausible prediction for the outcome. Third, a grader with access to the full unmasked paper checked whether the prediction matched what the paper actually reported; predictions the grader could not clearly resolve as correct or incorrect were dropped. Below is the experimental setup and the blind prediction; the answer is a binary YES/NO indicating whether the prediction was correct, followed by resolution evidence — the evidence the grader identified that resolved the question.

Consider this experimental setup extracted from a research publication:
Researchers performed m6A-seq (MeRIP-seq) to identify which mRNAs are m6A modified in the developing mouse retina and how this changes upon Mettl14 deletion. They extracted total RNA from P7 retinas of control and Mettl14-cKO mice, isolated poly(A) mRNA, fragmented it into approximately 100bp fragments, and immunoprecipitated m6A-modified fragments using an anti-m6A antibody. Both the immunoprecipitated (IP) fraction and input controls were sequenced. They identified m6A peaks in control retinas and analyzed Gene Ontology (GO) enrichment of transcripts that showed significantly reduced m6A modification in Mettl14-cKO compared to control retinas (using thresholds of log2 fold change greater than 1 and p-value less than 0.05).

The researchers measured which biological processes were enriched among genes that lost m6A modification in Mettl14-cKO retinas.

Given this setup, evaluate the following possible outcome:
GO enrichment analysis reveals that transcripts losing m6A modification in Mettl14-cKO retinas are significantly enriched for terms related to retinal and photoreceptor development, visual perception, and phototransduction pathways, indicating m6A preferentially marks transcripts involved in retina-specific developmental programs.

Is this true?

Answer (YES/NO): NO